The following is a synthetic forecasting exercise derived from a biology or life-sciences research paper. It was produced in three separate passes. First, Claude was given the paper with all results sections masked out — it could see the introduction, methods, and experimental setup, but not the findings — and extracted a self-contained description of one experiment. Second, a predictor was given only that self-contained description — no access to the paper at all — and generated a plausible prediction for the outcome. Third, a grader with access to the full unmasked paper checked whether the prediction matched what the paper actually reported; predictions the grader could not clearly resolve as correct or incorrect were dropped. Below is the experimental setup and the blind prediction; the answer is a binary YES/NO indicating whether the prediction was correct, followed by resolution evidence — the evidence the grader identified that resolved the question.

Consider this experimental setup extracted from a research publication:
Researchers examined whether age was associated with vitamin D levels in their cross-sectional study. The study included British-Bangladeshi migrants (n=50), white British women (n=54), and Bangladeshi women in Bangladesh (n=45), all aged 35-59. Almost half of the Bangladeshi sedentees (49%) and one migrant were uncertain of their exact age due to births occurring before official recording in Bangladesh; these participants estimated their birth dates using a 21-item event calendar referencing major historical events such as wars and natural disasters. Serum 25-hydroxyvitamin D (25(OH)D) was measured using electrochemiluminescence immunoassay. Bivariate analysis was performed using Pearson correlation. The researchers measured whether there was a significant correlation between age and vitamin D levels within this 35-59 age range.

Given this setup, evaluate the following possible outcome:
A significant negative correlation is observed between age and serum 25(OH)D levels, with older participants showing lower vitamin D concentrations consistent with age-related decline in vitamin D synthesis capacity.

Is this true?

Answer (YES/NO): NO